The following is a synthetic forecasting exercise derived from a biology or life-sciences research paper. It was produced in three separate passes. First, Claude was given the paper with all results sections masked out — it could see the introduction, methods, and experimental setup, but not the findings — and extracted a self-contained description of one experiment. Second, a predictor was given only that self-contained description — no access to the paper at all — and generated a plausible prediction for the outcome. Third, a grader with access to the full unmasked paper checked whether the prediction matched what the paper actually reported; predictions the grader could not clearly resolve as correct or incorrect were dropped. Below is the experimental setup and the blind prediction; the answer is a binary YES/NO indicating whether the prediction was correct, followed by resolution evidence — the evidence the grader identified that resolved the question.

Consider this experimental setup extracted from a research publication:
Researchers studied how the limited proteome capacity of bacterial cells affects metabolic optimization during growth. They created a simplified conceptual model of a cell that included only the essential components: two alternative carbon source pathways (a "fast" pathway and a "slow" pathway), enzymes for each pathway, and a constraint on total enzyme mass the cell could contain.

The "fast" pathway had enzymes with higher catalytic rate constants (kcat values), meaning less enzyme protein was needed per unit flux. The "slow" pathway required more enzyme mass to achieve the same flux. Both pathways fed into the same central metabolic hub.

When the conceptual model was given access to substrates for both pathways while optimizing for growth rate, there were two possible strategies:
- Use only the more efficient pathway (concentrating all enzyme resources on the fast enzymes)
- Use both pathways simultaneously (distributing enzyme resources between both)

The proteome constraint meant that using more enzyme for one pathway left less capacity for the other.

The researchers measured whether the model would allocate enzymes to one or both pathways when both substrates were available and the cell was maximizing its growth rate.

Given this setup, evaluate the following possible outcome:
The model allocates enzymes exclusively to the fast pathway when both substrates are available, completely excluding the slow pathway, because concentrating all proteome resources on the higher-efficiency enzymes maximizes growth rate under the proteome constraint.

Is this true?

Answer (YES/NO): YES